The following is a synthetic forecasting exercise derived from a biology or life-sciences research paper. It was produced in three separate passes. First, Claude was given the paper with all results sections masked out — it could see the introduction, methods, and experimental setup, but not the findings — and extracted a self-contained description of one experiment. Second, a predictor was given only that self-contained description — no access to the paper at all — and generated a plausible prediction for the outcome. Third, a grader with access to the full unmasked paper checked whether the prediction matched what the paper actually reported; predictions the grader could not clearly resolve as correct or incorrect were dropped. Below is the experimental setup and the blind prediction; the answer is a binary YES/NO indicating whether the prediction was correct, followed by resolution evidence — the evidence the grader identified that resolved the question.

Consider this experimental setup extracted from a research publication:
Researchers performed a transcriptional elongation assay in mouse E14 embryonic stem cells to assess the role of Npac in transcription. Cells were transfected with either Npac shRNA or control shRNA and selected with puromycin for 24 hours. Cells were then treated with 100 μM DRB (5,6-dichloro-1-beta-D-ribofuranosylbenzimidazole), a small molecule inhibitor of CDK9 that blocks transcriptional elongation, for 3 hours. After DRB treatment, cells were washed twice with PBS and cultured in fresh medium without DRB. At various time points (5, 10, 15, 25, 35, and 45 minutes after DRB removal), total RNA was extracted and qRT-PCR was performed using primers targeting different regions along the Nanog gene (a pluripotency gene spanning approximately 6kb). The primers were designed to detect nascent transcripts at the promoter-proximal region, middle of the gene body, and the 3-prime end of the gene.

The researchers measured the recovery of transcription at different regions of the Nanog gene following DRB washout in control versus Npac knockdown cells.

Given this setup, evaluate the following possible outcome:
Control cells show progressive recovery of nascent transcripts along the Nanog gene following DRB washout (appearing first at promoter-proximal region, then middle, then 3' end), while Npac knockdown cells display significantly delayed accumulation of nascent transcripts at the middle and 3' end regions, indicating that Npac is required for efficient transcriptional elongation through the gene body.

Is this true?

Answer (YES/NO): YES